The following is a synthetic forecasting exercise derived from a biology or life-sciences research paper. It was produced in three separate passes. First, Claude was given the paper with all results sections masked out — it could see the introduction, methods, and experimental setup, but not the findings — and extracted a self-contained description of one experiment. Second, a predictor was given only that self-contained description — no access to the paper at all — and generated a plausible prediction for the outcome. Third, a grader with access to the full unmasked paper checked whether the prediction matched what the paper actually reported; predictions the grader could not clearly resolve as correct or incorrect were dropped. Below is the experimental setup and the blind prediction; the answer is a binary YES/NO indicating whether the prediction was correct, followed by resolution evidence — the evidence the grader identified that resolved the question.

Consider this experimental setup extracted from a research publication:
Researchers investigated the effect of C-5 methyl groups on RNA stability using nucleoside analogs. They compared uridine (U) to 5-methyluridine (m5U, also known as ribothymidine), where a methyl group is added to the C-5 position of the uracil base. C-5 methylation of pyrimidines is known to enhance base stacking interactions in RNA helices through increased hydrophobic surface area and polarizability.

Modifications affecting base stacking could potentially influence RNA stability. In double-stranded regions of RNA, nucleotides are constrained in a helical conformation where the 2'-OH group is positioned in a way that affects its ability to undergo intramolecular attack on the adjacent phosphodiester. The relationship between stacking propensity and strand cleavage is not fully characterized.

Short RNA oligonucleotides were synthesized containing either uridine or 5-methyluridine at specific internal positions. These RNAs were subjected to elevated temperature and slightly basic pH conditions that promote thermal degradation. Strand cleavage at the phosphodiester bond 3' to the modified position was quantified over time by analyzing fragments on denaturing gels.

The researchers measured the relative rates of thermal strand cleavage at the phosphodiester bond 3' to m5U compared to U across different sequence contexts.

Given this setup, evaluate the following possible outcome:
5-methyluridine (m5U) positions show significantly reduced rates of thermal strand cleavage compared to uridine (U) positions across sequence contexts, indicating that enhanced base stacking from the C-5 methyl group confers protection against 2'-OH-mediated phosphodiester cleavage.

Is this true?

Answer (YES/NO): YES